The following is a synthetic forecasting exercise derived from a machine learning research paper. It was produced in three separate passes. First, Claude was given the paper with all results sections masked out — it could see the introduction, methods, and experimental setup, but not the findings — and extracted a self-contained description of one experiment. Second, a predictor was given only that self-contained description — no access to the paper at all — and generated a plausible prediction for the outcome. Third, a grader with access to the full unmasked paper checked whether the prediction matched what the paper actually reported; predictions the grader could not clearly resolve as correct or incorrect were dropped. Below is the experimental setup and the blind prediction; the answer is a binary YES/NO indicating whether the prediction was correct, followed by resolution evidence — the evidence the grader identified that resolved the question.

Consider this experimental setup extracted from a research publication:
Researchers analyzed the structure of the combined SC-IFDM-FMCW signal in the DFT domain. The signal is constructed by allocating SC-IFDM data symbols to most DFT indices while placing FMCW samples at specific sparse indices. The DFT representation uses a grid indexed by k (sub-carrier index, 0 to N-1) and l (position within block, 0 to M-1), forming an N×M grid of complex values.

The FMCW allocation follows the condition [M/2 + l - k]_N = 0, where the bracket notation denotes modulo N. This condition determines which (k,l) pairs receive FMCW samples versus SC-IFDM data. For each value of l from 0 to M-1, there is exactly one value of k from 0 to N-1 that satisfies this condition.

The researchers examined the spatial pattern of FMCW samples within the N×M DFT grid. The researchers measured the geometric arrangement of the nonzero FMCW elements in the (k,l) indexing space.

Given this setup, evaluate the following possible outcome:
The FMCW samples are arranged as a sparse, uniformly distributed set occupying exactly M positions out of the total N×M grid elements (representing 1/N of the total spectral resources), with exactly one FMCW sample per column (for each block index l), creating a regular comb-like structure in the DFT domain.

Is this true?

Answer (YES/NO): NO